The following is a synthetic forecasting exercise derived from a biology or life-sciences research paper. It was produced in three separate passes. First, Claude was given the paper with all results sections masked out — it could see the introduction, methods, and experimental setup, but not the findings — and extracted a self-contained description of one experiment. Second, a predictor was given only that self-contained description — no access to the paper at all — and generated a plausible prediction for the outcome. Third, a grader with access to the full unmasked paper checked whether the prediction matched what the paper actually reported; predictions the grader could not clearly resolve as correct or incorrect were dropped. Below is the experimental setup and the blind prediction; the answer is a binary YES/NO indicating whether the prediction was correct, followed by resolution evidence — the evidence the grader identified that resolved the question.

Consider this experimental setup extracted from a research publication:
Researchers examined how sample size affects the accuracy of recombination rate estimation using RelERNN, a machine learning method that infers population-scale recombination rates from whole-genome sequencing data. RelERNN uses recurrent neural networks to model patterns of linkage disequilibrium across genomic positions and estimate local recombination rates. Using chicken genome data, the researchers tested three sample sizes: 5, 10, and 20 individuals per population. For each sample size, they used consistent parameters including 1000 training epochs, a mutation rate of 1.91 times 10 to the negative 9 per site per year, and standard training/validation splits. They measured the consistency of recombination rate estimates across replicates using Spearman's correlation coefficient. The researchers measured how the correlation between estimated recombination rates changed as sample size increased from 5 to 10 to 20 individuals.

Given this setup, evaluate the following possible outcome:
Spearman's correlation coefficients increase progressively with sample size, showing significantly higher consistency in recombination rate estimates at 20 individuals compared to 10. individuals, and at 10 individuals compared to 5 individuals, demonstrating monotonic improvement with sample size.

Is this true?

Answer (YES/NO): NO